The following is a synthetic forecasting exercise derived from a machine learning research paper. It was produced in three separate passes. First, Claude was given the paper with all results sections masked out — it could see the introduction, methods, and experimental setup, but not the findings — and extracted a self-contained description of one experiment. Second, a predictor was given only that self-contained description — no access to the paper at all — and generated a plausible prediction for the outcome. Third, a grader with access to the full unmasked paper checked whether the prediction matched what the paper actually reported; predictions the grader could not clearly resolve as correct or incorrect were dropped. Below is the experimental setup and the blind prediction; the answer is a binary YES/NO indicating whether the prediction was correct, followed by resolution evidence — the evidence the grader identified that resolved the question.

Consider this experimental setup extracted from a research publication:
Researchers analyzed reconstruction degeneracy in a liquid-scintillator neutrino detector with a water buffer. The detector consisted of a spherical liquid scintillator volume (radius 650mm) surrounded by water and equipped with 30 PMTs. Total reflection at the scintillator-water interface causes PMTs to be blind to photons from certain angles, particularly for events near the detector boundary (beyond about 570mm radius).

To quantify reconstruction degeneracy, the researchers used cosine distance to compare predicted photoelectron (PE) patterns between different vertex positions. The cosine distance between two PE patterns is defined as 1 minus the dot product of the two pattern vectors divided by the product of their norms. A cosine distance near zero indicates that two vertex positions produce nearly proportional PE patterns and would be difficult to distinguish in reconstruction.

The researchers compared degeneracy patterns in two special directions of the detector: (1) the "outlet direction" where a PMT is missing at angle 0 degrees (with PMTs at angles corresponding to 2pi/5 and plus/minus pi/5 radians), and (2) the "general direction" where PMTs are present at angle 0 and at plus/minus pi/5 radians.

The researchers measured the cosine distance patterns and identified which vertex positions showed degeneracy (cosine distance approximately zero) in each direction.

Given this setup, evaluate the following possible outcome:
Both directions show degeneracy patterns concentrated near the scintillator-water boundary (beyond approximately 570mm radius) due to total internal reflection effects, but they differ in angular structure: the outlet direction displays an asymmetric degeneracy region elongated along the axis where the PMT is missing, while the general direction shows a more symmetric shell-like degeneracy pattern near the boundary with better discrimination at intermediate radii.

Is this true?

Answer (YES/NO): NO